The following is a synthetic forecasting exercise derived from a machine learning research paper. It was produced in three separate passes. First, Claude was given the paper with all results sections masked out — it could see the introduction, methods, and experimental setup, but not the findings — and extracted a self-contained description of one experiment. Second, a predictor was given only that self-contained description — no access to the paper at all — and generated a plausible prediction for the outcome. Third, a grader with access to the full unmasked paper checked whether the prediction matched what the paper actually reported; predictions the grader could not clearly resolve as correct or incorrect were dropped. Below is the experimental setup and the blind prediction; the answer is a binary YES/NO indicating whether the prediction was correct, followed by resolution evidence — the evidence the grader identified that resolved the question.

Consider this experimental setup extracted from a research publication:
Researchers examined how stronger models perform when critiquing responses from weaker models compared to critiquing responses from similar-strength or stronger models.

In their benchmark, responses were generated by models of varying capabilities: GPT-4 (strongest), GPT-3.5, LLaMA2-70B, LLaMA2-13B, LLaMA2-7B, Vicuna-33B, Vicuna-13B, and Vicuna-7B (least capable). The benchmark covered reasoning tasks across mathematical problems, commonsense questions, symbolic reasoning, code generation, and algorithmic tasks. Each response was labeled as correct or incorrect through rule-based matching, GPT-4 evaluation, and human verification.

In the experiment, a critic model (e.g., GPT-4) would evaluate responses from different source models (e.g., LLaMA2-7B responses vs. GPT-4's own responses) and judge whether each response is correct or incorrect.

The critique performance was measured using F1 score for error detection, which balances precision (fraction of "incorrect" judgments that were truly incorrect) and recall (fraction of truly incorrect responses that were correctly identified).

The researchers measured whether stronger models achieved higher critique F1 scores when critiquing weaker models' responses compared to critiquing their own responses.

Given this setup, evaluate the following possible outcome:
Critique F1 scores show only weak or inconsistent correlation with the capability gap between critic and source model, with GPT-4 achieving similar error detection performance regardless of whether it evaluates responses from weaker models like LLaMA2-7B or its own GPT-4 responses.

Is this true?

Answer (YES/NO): NO